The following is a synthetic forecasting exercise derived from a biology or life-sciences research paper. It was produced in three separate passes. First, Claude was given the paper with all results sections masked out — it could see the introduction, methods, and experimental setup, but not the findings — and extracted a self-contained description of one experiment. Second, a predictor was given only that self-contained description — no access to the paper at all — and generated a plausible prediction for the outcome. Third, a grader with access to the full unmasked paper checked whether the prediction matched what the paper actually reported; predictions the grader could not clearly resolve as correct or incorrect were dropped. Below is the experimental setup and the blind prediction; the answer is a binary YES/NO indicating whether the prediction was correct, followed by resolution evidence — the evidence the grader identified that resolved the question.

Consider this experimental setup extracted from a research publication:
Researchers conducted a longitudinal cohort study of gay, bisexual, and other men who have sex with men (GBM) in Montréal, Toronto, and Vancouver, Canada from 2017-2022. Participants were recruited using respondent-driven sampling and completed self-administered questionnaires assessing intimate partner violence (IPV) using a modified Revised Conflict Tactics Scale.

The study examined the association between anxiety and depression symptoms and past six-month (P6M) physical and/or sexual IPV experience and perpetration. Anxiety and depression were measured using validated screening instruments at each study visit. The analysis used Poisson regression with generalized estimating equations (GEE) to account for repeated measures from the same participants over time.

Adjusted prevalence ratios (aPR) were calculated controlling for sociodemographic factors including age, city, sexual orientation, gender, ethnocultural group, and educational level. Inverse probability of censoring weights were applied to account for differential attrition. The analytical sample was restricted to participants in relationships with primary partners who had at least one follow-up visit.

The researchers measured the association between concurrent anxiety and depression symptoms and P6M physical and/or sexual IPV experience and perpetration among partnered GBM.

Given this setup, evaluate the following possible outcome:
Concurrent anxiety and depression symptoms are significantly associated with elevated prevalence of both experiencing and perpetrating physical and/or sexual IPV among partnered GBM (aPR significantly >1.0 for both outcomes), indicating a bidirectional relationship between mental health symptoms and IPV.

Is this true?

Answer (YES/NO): NO